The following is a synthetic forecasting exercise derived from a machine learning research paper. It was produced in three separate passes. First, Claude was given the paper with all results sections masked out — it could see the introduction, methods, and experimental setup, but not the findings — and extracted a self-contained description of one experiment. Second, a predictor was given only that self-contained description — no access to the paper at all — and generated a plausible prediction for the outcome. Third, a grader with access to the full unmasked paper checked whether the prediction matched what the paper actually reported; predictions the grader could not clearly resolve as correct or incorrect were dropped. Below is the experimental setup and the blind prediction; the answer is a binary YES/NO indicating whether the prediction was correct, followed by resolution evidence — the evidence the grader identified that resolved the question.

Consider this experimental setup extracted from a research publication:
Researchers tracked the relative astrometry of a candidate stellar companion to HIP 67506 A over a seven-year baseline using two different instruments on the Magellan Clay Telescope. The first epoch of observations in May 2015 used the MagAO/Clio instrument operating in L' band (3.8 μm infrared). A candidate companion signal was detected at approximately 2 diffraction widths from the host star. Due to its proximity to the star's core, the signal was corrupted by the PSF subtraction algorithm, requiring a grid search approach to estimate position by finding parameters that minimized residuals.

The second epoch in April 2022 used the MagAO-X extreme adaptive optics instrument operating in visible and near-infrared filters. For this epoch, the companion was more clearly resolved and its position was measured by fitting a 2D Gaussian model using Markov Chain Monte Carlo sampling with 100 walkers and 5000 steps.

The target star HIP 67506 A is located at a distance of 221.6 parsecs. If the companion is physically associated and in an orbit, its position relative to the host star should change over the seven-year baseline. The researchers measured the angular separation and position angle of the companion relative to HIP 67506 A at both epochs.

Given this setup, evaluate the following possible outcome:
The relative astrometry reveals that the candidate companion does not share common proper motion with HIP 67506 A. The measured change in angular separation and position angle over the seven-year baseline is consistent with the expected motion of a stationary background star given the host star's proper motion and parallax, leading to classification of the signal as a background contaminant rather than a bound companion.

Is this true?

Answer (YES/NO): NO